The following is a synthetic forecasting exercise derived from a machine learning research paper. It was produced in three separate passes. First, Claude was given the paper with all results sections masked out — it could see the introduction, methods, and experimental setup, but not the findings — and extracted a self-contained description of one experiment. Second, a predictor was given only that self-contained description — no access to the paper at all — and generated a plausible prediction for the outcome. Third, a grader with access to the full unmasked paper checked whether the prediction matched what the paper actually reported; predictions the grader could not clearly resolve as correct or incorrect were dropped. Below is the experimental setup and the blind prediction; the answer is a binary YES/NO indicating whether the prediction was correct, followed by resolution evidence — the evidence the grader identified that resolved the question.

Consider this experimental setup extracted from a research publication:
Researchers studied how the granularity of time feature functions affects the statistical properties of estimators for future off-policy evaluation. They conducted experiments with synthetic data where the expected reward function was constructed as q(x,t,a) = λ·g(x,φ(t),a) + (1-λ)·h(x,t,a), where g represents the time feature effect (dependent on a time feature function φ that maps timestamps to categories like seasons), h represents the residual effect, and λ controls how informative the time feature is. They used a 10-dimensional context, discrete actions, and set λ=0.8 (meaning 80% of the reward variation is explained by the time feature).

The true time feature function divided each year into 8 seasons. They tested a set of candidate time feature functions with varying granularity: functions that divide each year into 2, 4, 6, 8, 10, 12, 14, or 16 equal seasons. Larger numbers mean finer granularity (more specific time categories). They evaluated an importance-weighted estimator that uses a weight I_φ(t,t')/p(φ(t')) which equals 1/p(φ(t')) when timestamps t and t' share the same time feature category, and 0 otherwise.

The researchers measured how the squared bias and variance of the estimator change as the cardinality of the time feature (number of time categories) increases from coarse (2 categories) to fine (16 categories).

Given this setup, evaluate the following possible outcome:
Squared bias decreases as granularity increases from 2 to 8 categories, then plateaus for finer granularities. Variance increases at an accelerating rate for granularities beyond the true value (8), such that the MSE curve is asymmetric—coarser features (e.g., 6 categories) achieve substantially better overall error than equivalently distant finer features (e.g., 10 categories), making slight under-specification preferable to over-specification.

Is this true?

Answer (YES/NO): NO